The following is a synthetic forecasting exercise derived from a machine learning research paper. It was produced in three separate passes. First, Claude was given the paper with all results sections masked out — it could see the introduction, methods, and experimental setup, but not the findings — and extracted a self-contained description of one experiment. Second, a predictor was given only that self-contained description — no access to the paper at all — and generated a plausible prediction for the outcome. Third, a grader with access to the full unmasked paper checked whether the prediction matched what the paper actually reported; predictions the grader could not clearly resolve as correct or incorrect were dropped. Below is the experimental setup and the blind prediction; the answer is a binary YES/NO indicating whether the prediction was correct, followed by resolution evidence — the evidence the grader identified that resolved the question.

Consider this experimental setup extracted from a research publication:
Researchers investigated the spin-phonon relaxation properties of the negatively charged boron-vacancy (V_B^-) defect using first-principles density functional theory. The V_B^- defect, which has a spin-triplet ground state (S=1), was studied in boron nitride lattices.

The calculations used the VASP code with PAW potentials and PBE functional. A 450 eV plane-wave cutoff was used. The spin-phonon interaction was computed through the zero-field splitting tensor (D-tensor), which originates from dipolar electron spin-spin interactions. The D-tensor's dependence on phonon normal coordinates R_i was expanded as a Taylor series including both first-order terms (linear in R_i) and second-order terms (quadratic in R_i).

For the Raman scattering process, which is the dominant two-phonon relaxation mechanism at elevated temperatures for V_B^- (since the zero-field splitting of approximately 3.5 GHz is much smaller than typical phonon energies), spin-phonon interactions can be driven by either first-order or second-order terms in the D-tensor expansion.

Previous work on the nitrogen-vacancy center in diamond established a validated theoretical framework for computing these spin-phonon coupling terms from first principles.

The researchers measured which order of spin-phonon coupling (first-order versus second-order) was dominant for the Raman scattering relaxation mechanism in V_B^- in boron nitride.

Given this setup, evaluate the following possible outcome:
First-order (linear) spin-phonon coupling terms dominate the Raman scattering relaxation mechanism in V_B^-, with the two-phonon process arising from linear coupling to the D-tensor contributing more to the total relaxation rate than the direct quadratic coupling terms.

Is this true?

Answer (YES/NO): NO